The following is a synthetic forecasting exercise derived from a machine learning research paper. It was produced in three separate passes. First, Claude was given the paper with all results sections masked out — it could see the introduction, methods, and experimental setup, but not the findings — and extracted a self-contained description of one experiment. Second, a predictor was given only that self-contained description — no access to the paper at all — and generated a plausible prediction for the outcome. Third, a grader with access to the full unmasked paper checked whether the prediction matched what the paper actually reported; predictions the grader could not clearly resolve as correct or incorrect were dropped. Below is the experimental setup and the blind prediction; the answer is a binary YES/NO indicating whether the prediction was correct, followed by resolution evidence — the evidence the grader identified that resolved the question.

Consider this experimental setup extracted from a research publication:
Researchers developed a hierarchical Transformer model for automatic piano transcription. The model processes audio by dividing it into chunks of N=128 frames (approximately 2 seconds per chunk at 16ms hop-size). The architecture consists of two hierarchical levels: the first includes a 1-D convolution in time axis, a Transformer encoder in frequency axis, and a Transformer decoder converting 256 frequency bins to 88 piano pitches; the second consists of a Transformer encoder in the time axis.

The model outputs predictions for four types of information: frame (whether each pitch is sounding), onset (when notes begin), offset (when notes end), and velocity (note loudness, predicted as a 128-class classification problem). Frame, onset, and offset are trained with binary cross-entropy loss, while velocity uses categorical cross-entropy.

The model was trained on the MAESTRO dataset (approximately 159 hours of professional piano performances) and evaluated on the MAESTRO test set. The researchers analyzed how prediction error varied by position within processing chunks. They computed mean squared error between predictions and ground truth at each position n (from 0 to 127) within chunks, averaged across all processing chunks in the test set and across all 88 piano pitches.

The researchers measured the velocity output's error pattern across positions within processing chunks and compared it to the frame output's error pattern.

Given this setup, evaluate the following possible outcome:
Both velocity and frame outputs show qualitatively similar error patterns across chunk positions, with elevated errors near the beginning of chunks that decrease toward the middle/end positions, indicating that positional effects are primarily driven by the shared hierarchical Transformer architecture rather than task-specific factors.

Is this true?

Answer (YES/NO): NO